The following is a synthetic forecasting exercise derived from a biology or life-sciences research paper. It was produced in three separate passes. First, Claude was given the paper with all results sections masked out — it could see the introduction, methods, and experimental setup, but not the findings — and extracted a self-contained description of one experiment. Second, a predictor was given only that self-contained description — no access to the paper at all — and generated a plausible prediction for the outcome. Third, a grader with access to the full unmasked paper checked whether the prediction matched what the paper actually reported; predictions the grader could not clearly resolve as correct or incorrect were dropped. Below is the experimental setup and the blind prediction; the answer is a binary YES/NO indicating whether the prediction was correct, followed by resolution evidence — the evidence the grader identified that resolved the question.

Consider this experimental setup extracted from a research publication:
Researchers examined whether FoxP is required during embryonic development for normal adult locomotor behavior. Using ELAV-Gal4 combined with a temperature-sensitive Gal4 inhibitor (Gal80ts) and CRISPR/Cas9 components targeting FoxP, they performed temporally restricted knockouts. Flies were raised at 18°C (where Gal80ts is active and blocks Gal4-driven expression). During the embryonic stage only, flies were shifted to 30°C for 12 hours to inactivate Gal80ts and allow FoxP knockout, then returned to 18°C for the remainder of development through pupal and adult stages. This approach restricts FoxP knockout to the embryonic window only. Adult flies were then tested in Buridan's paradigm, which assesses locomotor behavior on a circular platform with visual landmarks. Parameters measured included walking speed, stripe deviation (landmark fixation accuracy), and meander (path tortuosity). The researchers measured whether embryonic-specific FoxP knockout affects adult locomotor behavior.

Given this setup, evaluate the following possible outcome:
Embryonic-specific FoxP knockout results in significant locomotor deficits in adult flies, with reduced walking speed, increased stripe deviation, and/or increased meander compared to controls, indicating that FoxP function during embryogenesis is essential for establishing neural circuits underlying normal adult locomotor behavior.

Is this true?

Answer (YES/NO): YES